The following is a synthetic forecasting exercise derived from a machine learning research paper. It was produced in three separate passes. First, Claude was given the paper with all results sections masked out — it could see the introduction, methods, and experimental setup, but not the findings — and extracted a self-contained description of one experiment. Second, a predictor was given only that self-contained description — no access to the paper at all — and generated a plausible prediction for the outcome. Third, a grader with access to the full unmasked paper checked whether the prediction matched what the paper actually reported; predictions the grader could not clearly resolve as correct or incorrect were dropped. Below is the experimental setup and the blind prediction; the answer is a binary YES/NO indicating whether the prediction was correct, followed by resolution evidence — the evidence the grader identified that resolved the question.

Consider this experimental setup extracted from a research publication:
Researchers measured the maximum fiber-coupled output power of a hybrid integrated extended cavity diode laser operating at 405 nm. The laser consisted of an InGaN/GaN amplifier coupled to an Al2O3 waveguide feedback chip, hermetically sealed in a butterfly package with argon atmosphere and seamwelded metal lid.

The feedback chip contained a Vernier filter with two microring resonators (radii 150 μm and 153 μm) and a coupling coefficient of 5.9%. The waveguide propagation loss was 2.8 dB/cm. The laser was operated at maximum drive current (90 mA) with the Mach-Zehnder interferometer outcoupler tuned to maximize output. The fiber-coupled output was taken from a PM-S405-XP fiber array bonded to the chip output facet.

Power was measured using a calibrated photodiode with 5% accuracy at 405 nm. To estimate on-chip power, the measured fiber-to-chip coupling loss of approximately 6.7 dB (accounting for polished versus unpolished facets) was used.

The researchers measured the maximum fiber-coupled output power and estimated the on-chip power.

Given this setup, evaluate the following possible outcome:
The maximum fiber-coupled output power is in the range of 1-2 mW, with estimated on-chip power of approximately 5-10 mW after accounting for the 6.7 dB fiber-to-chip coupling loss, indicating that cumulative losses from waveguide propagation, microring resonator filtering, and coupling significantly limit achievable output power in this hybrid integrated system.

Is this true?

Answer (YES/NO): NO